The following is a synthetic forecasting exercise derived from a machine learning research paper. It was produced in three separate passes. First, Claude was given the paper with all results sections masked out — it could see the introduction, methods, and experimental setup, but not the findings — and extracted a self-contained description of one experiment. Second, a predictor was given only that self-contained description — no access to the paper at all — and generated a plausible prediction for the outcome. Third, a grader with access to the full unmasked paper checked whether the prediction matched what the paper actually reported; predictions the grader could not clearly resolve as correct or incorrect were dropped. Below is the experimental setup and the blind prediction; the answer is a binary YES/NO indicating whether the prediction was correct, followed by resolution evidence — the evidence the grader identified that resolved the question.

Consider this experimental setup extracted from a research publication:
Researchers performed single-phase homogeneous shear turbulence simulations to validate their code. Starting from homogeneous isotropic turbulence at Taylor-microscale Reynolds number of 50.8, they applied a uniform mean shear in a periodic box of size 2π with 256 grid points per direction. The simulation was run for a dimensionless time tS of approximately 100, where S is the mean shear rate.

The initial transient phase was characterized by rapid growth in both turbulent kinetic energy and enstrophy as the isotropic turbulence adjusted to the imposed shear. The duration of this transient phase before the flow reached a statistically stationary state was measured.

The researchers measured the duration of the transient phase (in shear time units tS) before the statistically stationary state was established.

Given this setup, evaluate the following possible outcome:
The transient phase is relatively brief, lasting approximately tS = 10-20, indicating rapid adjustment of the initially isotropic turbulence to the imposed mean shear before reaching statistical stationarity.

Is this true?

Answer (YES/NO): NO